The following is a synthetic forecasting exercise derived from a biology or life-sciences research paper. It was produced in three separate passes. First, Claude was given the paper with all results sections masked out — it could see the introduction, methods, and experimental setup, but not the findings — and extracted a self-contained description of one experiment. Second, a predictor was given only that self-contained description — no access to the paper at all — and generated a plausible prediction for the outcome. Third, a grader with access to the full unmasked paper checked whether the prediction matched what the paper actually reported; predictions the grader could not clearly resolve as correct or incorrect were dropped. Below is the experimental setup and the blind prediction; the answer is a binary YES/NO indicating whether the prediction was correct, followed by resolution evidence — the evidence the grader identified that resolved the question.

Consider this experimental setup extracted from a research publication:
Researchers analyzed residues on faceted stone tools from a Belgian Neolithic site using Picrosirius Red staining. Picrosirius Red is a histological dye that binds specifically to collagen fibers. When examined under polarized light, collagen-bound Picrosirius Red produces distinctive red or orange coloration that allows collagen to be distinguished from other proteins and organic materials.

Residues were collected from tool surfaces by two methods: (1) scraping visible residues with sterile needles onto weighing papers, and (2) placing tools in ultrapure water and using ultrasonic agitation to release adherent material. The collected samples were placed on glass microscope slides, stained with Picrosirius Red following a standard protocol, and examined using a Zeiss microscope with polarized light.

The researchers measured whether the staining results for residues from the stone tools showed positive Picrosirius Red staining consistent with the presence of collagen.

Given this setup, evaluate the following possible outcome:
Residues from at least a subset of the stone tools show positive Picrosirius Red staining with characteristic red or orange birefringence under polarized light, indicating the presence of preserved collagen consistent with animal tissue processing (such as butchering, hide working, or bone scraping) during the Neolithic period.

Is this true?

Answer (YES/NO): YES